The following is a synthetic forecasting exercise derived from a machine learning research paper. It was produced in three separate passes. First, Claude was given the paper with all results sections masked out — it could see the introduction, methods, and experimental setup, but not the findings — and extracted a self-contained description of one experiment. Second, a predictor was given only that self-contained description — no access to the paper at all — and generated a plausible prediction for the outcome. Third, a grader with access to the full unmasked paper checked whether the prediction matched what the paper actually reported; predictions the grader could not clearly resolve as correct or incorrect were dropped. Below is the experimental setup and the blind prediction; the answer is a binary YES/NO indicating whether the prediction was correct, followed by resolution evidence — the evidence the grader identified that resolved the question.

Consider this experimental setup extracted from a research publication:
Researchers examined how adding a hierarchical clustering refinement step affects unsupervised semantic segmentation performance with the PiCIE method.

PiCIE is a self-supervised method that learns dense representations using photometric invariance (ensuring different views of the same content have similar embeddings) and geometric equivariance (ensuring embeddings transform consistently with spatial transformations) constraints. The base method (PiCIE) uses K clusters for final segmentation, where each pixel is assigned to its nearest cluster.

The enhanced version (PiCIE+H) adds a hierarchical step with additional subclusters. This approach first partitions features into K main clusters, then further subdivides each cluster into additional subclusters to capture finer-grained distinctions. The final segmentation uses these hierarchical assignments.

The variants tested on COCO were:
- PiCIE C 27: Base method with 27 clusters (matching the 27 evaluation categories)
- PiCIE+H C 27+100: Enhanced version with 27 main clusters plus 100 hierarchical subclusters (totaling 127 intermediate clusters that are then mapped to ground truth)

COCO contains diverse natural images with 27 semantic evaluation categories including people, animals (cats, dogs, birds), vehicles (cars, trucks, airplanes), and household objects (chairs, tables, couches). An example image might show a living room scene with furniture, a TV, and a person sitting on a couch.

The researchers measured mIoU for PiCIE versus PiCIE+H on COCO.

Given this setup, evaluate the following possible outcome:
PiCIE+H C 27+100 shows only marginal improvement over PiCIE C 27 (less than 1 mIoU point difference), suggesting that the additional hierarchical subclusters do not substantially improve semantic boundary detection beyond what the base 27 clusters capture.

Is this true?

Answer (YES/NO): YES